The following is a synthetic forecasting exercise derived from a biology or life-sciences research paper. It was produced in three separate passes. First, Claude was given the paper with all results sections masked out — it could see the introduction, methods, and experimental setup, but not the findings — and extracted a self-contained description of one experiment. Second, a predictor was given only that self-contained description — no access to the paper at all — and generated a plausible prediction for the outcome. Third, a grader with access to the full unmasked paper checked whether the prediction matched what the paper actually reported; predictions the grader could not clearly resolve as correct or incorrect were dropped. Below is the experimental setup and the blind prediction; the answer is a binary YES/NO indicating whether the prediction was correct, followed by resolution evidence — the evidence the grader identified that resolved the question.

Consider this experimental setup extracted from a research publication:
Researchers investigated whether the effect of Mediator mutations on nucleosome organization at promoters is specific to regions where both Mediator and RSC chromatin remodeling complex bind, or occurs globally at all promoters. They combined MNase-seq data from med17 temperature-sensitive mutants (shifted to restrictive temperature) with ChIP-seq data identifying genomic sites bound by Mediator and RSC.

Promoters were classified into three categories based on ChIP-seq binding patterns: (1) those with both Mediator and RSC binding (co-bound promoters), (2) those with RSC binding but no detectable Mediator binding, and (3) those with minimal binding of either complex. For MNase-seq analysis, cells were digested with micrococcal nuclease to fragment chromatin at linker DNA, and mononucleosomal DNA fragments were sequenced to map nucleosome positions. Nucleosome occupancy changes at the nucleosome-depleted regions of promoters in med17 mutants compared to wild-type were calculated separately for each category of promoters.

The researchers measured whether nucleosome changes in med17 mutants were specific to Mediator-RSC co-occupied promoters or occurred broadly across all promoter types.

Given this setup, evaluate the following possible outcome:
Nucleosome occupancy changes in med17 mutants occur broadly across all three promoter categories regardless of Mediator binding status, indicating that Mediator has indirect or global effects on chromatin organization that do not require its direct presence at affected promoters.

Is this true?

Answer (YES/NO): NO